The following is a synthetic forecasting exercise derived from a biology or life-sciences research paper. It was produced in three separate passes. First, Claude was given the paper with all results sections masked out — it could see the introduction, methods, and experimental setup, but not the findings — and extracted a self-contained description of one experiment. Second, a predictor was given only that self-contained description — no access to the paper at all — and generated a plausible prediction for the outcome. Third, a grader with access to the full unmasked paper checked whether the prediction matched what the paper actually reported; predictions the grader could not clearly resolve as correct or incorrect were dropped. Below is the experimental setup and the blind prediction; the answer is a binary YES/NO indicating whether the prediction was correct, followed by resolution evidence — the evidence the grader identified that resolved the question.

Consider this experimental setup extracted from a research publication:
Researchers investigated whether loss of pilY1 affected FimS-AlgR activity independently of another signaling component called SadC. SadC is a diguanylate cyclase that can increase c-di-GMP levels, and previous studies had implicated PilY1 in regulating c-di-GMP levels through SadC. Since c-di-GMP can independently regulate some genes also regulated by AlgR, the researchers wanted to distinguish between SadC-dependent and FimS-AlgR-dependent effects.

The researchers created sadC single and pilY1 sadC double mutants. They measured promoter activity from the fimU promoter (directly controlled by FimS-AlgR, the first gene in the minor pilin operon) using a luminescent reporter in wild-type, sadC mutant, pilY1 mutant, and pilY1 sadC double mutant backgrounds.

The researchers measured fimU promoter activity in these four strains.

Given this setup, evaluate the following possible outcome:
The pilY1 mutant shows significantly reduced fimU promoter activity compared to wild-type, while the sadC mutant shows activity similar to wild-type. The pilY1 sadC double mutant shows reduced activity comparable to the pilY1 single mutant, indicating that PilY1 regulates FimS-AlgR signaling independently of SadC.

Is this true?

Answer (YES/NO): NO